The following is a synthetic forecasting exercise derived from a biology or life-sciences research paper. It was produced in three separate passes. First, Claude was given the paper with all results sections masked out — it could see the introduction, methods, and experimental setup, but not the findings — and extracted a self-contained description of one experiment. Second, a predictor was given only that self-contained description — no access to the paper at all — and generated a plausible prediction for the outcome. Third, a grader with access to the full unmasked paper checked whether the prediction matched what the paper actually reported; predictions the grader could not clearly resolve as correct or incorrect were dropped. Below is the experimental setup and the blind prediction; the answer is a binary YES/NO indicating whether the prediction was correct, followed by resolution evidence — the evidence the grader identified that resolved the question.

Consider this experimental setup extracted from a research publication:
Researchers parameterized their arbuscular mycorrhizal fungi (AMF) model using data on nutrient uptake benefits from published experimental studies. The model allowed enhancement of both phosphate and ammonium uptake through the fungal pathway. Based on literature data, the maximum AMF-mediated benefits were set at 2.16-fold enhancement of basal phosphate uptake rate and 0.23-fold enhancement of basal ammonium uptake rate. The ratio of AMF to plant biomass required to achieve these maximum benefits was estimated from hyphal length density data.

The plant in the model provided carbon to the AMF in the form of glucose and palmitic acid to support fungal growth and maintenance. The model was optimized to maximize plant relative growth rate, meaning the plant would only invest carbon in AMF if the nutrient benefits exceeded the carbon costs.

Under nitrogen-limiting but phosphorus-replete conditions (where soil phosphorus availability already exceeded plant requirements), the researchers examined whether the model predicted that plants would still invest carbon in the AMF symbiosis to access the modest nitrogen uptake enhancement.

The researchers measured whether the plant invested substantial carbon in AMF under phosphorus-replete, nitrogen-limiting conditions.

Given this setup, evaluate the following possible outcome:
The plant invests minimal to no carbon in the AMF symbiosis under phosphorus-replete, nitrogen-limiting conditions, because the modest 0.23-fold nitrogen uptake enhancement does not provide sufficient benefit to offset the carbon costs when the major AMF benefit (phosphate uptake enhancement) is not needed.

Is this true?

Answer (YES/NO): NO